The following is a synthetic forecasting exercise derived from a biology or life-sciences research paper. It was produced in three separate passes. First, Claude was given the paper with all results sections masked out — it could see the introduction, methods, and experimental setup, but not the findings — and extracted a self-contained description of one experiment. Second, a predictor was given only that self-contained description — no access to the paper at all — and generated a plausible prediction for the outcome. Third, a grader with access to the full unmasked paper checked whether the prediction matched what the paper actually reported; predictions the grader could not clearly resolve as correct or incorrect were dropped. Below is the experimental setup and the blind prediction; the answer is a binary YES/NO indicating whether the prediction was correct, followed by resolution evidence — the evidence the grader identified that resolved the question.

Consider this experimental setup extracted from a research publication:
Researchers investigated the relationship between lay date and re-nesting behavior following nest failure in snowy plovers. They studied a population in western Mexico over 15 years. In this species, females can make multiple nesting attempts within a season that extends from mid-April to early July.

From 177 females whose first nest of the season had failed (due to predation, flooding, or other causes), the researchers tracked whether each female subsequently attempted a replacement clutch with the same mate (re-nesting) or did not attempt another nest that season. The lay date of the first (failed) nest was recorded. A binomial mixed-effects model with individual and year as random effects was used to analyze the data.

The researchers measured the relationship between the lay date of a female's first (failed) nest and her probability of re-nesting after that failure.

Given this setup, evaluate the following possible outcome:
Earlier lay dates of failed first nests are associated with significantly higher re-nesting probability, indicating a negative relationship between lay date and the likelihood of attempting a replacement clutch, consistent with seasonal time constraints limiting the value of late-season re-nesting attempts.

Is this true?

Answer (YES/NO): YES